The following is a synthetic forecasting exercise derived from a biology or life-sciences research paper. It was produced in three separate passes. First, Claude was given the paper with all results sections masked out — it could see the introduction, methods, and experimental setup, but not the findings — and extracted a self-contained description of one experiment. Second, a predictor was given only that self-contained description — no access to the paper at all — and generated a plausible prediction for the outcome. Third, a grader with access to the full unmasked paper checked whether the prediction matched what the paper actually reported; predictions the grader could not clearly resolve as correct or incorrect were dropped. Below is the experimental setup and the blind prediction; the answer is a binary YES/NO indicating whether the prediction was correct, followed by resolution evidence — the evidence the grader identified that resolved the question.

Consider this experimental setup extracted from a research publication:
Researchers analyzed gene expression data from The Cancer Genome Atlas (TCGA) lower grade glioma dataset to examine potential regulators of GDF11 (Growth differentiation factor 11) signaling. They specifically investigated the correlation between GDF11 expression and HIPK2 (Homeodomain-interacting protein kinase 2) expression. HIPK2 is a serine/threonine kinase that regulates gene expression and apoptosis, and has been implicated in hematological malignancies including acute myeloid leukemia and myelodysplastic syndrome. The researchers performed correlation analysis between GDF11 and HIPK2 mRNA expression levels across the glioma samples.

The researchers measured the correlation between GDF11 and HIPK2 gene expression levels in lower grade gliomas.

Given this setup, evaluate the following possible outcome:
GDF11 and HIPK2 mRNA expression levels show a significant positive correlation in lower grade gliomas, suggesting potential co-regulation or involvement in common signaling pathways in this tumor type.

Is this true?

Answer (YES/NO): YES